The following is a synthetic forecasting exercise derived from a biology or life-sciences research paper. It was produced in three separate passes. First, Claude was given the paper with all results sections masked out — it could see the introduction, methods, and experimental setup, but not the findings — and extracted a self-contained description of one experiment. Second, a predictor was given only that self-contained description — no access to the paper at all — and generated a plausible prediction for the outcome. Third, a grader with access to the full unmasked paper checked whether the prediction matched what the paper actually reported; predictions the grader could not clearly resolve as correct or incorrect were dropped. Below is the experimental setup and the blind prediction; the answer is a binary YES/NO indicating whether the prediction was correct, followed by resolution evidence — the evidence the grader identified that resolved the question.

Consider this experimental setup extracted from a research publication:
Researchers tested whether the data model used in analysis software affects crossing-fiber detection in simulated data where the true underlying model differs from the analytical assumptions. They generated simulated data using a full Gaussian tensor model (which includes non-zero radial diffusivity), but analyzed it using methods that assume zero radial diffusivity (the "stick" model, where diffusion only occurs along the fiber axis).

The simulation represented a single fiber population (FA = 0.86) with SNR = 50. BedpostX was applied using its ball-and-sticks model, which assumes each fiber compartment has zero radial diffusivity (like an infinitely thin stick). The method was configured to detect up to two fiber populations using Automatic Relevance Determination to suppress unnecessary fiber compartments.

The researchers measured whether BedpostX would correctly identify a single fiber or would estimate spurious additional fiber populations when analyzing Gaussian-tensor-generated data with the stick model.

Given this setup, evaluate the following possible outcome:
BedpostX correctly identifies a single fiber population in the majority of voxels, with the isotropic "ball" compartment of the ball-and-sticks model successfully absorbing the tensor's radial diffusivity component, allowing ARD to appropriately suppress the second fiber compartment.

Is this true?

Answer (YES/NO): NO